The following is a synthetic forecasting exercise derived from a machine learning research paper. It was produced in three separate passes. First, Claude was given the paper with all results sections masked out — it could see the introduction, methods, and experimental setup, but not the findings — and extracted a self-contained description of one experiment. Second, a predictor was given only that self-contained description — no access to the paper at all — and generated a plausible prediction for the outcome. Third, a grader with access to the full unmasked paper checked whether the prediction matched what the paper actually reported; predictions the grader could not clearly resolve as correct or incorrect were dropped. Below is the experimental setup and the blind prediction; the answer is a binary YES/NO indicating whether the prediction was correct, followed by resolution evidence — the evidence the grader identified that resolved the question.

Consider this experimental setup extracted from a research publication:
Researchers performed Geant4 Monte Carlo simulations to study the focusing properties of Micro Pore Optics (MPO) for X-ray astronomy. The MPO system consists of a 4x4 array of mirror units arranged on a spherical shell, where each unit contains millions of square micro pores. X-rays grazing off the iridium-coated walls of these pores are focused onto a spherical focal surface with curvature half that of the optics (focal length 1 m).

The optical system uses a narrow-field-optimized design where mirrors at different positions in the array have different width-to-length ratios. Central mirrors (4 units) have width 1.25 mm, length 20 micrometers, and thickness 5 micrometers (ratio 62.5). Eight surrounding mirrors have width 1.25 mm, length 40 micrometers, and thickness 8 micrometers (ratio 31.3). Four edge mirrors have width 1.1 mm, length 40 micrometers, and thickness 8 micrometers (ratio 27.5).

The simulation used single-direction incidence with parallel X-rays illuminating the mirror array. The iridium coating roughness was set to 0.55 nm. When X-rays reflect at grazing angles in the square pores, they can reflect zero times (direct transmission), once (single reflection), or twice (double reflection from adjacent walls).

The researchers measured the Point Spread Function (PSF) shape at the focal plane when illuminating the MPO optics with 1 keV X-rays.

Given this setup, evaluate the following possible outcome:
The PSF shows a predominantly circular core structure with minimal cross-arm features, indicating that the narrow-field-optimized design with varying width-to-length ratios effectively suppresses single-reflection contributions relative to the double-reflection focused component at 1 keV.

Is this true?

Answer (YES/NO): NO